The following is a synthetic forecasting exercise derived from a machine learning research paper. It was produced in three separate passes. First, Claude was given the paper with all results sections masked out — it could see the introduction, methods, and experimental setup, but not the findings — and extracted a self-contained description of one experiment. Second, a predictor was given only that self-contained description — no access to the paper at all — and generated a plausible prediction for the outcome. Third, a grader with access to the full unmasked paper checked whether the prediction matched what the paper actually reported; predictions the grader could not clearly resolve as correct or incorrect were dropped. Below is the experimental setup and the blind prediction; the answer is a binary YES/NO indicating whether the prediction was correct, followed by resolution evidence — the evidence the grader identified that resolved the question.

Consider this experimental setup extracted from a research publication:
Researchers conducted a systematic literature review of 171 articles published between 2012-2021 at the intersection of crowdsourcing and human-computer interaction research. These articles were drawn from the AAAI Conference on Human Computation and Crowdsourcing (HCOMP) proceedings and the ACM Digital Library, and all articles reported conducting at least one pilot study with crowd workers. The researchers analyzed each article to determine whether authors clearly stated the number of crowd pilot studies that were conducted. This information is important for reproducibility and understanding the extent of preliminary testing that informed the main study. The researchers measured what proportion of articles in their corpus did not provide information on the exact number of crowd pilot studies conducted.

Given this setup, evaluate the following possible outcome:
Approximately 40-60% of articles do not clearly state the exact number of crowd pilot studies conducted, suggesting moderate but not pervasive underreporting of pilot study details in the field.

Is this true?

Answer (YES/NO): NO